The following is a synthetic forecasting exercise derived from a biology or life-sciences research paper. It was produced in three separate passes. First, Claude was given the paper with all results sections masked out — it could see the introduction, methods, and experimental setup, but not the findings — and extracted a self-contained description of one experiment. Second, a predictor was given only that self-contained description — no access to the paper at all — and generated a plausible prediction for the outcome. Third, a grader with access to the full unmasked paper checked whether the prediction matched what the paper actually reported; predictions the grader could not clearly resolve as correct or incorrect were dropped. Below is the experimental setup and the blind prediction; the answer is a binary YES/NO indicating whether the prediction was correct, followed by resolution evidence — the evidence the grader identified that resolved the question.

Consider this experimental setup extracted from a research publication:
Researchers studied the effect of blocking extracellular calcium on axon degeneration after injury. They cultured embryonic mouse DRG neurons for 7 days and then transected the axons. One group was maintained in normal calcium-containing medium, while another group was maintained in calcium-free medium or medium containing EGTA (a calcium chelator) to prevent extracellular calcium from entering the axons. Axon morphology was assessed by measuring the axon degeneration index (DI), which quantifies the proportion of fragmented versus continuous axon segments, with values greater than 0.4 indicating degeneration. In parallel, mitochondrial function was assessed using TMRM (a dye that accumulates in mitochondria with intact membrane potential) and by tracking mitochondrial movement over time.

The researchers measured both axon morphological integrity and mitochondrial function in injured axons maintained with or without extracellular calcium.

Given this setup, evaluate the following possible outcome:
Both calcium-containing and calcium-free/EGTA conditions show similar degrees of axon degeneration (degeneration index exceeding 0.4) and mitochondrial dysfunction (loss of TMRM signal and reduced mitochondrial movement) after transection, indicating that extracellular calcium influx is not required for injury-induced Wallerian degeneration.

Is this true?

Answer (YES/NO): NO